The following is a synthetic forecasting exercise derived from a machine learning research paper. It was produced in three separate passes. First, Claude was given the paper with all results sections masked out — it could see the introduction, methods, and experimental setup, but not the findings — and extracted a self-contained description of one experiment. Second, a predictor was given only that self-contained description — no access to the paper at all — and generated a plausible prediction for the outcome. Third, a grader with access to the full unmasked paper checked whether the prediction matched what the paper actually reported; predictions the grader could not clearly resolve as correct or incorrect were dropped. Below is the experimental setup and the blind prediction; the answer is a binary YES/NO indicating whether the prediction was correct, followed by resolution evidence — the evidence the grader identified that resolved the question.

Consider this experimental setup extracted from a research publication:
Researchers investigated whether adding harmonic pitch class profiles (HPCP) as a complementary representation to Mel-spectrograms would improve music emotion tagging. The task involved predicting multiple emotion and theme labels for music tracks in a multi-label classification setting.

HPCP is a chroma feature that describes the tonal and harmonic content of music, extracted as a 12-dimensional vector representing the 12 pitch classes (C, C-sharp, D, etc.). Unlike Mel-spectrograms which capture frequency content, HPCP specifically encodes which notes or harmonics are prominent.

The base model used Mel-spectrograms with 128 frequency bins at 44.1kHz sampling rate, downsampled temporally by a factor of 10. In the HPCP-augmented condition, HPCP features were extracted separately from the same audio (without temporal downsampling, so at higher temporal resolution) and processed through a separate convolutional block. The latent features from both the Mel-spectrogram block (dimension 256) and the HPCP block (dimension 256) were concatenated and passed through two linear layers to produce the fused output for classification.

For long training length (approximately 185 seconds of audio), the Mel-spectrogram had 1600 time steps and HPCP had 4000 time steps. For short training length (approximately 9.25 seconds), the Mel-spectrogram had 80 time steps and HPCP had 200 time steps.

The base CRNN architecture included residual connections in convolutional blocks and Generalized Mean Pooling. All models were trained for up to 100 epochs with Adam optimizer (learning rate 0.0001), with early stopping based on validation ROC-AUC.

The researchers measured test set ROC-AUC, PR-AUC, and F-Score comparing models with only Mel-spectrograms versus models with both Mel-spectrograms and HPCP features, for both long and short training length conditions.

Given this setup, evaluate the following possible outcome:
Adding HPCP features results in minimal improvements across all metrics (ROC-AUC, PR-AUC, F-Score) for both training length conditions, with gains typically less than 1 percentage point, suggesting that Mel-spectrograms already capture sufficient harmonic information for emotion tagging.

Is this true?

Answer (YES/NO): NO